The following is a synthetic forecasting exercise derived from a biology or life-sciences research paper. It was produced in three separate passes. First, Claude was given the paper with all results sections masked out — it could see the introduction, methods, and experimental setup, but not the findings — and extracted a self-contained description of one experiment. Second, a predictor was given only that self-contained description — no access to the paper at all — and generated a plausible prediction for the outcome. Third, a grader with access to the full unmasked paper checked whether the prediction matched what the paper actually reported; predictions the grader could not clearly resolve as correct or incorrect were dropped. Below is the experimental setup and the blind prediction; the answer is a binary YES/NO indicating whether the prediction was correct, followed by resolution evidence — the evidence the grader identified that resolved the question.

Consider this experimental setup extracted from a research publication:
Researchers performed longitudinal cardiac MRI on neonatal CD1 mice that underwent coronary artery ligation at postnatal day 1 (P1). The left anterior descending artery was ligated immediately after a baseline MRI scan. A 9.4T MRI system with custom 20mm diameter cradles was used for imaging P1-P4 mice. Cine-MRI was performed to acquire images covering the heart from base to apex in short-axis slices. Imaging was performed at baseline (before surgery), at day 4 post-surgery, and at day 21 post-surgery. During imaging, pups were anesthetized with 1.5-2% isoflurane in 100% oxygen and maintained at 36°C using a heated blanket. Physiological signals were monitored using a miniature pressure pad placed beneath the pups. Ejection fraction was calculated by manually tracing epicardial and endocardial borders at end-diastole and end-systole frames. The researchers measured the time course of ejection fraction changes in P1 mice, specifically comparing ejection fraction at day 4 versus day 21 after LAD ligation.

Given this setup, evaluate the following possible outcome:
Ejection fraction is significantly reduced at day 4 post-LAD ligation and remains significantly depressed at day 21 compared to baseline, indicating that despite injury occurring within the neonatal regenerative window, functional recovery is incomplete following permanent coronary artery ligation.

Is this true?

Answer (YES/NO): NO